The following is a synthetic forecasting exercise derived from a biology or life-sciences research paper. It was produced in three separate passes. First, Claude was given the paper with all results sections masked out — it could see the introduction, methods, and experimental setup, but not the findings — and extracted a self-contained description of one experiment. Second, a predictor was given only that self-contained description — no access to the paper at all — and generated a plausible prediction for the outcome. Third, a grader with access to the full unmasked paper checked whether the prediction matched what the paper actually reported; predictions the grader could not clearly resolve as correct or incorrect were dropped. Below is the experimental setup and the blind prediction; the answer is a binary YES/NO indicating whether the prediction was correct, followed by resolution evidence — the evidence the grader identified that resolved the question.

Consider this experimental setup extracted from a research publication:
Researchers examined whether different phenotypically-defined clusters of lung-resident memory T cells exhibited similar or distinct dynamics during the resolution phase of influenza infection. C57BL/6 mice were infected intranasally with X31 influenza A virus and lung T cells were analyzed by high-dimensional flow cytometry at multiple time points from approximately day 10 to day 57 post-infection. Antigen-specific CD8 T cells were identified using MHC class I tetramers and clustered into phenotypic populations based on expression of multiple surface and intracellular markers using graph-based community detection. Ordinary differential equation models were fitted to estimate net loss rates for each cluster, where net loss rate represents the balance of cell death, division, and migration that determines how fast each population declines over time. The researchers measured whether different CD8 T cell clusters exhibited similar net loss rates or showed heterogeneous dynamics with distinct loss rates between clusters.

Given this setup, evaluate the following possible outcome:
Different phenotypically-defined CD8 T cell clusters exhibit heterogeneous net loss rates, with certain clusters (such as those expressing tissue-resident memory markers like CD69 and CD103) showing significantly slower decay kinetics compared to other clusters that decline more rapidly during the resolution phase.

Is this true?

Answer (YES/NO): NO